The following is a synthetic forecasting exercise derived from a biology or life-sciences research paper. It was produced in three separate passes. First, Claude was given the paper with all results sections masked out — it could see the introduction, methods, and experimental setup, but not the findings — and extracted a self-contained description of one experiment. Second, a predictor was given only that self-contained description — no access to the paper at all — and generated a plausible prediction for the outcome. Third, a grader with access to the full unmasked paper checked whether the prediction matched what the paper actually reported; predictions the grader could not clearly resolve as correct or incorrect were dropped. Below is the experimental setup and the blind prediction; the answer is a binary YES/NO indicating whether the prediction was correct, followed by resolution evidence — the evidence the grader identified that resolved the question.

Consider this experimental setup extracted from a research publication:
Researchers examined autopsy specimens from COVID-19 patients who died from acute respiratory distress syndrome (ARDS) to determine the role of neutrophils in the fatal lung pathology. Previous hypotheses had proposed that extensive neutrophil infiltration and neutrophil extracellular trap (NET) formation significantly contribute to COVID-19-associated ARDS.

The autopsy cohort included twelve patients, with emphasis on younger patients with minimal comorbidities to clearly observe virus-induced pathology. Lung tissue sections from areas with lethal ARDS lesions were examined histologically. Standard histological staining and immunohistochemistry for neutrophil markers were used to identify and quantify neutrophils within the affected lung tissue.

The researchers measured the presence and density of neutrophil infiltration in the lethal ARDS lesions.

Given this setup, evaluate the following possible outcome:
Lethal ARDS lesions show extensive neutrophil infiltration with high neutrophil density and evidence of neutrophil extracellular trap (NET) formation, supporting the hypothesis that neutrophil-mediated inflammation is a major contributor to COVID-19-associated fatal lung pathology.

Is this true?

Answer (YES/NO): NO